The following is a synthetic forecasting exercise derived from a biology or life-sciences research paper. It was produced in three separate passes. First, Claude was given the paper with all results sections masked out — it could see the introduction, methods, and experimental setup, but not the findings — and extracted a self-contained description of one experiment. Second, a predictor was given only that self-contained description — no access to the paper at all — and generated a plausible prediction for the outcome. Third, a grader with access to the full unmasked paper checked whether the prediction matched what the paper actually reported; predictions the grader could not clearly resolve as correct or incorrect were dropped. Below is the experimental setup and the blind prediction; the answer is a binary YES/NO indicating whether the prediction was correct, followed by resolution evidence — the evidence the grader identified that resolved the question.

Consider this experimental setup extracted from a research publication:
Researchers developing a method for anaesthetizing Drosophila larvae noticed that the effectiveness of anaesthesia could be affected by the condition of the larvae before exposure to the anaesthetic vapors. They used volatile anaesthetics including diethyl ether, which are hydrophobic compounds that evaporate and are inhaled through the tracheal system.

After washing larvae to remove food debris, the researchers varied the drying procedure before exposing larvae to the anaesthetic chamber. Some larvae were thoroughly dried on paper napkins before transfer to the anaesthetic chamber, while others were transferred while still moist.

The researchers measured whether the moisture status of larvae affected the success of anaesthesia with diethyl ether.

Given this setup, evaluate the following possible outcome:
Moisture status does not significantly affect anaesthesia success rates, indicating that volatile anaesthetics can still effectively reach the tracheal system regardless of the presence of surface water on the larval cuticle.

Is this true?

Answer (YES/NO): NO